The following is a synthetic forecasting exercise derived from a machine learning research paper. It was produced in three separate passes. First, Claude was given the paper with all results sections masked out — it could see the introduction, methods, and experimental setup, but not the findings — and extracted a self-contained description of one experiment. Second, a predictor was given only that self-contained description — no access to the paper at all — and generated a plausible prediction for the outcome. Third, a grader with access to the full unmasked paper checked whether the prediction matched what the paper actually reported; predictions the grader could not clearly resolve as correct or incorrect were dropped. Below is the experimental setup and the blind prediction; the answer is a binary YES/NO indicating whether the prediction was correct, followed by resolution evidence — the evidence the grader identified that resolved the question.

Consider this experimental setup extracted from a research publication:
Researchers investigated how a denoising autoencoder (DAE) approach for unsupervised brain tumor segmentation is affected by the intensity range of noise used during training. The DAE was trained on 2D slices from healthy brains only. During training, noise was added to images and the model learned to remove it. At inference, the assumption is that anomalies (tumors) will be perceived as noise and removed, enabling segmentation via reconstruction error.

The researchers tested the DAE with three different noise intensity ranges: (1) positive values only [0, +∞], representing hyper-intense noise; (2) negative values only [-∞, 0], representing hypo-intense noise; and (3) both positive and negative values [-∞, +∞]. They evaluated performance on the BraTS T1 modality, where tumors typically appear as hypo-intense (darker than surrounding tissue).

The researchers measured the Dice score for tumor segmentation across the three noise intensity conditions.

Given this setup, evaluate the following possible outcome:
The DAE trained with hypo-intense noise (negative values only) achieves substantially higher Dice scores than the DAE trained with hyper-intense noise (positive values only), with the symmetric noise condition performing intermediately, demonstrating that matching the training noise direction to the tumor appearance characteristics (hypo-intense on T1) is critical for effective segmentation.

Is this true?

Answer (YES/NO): YES